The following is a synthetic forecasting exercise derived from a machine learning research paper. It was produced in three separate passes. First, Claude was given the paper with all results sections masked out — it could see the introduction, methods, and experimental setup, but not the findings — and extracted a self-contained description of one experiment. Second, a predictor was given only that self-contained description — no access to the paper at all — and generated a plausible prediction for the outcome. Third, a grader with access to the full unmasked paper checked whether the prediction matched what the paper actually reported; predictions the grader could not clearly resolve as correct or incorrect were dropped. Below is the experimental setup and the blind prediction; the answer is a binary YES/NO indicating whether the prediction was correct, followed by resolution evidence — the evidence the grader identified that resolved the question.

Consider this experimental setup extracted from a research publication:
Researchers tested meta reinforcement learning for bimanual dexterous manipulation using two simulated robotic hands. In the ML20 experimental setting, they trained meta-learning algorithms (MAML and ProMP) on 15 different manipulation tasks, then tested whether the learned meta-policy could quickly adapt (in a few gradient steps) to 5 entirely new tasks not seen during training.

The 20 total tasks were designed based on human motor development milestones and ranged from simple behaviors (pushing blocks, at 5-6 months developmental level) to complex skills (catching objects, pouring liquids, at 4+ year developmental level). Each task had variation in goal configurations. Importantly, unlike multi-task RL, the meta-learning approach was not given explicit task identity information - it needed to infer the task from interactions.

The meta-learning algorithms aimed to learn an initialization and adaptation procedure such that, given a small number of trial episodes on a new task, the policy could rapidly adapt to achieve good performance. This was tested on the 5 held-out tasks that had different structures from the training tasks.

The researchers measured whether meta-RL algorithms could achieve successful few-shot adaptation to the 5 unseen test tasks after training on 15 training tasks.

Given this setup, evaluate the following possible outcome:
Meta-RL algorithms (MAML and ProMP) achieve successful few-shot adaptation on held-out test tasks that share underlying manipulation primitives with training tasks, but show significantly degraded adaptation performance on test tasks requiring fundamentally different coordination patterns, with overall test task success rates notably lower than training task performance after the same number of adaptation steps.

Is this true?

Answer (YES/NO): NO